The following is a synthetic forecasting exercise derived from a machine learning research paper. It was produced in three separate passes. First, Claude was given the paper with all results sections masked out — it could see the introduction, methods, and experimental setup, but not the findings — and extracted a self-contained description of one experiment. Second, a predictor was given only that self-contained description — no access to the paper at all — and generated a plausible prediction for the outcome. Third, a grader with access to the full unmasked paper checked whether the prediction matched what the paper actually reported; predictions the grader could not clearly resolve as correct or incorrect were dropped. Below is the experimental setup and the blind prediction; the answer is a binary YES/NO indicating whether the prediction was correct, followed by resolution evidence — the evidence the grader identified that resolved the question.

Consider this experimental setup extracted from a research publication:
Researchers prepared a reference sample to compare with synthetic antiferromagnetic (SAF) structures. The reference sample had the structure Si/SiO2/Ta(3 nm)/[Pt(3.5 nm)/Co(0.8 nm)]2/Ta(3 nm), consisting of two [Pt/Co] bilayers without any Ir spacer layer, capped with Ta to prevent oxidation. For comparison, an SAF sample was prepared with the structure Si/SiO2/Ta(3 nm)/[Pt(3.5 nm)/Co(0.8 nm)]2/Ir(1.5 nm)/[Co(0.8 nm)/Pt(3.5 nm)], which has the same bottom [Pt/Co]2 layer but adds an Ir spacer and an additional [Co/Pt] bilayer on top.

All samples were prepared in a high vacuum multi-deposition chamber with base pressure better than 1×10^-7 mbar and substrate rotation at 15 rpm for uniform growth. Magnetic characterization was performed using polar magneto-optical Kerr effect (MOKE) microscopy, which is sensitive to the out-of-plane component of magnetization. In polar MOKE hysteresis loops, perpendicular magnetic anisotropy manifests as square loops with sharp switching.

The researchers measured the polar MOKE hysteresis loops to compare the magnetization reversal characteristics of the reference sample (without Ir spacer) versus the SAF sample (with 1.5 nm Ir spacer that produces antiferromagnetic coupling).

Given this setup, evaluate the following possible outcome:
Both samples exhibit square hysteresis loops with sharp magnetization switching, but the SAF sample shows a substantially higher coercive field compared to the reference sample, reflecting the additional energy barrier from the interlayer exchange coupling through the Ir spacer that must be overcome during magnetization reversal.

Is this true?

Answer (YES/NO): NO